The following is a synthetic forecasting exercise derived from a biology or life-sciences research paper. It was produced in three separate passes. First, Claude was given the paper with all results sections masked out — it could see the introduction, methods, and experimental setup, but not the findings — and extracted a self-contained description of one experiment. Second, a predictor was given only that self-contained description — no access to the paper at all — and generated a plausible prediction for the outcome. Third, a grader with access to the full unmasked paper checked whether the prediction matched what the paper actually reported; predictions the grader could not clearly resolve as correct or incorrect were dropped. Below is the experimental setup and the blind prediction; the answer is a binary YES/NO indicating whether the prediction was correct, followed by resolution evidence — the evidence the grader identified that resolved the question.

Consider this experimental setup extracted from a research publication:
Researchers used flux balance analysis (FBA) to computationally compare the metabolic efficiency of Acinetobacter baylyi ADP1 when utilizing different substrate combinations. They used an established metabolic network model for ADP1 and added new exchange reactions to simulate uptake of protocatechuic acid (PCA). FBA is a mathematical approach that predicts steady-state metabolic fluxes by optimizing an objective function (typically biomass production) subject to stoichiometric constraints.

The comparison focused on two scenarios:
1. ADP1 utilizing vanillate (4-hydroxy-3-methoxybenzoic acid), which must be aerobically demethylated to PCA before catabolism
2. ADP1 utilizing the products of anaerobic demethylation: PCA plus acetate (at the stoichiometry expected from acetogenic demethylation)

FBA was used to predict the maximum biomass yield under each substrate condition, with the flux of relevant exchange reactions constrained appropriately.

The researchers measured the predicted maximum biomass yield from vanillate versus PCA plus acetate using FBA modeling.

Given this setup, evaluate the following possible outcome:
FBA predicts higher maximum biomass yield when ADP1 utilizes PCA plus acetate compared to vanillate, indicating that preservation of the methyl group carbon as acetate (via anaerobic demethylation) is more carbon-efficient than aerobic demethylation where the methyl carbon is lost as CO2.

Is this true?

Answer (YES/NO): YES